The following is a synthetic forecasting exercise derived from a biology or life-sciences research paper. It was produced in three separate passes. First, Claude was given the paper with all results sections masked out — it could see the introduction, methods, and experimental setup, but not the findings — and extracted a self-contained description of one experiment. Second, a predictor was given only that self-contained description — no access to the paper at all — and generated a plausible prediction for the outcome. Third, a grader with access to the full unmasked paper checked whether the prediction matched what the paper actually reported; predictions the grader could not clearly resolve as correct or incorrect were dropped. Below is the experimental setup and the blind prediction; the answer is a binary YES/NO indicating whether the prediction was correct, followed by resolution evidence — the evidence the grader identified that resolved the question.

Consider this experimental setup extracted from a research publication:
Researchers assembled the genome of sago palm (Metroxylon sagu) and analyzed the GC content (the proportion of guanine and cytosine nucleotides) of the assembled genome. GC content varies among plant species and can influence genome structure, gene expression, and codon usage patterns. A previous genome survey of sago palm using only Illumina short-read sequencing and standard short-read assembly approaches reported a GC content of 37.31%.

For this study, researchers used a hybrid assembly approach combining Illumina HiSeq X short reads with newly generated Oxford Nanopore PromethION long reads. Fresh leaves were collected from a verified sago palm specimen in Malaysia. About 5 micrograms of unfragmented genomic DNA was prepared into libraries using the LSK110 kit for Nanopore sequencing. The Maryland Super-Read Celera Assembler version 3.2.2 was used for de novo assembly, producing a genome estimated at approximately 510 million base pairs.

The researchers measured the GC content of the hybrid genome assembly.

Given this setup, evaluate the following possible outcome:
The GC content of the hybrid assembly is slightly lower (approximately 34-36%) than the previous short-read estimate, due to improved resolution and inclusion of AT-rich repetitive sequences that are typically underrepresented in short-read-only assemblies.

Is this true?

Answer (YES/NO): NO